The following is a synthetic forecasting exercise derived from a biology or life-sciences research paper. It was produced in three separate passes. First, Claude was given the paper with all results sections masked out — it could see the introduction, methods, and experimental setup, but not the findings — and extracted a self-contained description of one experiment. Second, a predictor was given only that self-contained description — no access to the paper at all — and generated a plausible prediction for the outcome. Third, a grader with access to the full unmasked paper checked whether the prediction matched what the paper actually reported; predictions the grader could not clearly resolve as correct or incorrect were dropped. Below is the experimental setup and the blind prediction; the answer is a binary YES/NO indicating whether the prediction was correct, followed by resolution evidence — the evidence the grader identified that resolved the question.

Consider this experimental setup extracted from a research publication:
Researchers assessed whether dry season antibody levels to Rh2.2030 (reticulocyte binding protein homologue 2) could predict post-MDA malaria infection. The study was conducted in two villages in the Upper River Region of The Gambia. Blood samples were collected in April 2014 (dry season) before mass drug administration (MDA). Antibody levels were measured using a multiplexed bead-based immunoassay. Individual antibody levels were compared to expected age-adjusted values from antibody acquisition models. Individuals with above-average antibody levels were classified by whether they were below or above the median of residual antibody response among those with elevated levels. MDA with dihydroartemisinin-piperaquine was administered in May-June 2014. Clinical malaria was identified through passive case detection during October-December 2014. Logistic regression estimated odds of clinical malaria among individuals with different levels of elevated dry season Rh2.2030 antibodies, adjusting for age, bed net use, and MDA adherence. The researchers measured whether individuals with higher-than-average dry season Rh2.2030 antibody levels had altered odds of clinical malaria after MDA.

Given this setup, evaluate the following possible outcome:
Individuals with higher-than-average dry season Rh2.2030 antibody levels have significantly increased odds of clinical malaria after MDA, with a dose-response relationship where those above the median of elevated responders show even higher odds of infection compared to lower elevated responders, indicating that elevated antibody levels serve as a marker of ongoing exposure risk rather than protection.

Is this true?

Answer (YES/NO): NO